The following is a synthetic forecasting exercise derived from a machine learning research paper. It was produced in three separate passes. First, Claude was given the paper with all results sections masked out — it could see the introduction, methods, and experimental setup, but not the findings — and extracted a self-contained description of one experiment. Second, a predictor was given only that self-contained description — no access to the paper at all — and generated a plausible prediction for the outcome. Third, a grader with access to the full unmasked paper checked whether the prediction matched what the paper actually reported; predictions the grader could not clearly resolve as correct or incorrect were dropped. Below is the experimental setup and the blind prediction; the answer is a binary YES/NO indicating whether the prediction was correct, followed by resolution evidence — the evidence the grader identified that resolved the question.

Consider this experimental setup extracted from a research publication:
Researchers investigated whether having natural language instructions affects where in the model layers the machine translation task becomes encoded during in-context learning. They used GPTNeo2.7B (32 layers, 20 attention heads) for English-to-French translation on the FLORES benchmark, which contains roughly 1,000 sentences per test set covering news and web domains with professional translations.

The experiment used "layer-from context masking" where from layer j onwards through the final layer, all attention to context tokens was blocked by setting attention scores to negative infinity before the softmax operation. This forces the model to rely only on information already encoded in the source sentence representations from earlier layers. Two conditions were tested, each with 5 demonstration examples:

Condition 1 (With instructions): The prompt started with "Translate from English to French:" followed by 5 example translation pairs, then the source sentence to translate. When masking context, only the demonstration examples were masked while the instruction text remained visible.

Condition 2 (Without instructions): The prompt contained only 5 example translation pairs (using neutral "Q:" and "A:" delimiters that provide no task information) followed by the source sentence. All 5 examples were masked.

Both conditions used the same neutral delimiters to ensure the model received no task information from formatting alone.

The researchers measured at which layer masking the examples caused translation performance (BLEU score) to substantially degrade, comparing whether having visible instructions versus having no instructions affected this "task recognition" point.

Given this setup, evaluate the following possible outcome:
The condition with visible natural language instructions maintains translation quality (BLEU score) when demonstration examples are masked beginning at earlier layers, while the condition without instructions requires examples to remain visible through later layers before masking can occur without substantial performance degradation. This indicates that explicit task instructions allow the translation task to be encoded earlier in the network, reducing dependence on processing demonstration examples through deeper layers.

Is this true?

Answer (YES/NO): YES